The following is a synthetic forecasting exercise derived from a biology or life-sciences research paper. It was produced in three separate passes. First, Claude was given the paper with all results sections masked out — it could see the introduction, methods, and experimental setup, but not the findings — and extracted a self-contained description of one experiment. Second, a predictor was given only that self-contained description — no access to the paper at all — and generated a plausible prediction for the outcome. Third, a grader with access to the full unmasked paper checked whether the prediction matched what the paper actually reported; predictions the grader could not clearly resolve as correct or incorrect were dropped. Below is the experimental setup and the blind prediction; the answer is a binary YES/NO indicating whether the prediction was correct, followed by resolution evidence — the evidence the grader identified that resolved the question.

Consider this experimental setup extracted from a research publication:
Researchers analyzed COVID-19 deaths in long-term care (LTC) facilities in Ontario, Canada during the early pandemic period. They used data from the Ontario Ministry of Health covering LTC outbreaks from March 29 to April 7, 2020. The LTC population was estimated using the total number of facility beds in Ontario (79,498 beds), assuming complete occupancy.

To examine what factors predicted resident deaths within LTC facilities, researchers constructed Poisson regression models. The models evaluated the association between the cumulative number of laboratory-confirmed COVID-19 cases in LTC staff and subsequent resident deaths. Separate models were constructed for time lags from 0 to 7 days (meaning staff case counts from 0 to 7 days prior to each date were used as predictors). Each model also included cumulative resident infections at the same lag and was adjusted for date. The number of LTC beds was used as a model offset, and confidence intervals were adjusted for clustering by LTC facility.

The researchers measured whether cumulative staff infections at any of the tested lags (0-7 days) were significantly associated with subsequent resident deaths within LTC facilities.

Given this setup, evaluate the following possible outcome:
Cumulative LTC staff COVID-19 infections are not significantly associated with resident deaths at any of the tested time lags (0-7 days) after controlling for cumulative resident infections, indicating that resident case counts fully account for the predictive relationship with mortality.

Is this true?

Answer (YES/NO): NO